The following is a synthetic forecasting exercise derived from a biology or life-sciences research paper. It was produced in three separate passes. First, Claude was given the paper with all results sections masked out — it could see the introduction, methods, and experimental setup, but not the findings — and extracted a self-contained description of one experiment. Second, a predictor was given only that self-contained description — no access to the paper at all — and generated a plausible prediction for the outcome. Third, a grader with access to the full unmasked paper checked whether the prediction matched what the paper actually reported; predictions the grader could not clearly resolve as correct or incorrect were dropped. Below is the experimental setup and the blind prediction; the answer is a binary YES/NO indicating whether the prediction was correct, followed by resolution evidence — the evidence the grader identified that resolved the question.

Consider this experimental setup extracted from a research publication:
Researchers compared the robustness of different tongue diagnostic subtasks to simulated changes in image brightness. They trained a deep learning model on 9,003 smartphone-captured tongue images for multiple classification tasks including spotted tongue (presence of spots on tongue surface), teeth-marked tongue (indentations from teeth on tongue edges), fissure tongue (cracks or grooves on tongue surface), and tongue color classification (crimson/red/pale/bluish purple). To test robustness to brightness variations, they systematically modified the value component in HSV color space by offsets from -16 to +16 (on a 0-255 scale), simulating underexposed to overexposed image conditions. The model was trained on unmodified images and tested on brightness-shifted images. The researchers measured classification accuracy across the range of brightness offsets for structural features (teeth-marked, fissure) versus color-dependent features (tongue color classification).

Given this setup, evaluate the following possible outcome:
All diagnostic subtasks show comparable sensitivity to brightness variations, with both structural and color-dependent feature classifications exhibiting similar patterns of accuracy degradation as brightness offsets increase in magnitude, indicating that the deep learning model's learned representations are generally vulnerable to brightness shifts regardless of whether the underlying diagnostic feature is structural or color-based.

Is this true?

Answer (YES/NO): NO